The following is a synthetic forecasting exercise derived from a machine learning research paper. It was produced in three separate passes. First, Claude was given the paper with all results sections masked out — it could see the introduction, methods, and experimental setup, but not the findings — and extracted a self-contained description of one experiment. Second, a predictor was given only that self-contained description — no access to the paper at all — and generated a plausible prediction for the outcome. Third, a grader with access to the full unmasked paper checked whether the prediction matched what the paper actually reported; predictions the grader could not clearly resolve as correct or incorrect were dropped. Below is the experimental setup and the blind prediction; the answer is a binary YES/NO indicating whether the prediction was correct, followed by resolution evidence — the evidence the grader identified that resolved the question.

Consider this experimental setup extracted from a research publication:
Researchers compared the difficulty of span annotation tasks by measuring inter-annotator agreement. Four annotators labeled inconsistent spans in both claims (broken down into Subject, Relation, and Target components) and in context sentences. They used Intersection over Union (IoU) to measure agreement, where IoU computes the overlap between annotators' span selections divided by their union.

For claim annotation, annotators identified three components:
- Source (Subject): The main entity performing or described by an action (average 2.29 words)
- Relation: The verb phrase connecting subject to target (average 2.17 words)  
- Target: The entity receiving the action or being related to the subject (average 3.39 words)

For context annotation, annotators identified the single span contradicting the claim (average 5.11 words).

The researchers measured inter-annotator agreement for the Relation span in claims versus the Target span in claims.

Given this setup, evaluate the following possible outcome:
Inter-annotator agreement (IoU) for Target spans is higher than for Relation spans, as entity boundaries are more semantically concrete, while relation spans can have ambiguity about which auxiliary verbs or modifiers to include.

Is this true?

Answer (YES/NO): YES